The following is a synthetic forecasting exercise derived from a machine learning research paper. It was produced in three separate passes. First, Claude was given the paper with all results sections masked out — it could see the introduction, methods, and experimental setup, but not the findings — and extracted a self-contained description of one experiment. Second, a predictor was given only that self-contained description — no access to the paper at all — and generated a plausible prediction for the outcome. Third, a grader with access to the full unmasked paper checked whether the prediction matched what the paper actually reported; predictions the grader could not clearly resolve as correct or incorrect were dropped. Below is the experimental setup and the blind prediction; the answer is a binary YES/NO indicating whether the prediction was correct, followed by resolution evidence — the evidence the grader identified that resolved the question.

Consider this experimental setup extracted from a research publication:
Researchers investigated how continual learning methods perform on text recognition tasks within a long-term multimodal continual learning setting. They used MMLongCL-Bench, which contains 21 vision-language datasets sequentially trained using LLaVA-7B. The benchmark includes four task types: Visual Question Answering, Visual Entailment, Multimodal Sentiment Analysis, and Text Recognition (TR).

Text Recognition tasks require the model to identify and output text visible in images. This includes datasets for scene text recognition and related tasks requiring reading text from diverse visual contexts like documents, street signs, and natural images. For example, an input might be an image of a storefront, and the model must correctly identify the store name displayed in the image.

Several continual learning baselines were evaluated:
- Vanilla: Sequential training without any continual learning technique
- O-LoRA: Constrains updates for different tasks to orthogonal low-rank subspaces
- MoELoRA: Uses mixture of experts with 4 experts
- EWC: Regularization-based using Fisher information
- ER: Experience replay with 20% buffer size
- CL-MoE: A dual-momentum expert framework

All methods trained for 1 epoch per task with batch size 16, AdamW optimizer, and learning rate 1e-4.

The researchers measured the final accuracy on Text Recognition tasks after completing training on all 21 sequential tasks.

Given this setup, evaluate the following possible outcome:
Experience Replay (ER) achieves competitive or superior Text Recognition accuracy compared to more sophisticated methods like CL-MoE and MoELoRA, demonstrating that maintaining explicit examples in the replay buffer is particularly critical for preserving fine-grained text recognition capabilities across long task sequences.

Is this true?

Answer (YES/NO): YES